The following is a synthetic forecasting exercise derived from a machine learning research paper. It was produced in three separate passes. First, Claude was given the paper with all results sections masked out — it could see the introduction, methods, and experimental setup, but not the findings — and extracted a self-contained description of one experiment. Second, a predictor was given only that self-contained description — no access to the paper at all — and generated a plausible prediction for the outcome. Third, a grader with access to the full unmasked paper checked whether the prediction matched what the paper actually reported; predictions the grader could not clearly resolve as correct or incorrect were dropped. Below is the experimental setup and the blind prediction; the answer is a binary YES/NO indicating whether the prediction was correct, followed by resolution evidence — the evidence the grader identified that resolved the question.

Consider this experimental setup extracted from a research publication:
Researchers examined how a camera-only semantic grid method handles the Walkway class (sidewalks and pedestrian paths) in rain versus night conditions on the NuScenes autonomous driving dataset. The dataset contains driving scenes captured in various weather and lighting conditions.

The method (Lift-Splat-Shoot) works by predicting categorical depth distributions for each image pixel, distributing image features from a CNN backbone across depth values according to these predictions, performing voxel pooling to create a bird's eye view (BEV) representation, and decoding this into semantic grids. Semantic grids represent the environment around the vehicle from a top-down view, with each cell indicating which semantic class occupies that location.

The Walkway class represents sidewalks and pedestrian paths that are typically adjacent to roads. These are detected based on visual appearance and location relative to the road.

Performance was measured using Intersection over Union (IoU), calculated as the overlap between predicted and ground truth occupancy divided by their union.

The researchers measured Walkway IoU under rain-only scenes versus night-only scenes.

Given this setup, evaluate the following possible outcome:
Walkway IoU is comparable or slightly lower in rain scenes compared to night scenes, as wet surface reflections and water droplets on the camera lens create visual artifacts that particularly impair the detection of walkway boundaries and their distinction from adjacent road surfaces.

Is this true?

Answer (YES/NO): NO